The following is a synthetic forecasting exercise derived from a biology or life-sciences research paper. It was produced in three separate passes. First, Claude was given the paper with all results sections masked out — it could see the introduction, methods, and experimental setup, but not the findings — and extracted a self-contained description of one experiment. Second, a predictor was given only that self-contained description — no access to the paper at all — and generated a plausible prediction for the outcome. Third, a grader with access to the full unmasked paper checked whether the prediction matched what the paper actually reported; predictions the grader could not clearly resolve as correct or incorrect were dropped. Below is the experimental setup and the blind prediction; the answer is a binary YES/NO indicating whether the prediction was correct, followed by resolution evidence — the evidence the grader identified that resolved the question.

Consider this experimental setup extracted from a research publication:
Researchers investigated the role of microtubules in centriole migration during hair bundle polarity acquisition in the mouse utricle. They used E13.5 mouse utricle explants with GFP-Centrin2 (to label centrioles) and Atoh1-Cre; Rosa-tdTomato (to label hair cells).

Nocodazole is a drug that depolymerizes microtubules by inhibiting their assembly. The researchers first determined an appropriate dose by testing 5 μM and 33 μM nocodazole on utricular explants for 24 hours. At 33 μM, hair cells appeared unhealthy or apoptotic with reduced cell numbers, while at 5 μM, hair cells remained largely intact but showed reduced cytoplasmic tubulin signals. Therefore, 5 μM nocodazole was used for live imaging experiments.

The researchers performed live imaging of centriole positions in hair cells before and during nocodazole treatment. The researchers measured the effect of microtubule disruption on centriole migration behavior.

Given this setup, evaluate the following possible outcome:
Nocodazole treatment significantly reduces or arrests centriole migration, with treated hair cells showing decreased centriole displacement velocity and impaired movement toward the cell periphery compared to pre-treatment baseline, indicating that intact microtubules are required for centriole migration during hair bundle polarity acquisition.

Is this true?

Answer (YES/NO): NO